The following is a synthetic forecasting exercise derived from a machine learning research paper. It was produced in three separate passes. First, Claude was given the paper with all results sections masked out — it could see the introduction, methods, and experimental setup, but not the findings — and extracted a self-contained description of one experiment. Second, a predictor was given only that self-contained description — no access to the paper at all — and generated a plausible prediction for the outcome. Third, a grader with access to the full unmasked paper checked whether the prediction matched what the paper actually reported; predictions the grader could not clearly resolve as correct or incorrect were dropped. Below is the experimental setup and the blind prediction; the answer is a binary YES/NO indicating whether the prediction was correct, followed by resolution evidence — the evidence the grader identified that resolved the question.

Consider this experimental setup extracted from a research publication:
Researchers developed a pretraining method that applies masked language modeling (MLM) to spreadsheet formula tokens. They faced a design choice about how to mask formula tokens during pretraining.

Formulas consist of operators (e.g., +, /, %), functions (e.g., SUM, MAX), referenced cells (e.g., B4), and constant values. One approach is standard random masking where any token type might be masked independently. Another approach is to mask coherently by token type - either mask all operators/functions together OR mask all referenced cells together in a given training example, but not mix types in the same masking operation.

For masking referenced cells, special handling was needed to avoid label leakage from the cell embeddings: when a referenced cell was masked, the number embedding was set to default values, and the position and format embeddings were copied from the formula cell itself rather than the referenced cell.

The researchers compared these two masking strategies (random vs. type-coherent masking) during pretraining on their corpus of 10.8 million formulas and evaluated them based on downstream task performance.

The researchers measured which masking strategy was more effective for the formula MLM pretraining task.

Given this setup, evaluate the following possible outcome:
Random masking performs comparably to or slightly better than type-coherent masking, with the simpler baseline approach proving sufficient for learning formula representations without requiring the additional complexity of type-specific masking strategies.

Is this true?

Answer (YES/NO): NO